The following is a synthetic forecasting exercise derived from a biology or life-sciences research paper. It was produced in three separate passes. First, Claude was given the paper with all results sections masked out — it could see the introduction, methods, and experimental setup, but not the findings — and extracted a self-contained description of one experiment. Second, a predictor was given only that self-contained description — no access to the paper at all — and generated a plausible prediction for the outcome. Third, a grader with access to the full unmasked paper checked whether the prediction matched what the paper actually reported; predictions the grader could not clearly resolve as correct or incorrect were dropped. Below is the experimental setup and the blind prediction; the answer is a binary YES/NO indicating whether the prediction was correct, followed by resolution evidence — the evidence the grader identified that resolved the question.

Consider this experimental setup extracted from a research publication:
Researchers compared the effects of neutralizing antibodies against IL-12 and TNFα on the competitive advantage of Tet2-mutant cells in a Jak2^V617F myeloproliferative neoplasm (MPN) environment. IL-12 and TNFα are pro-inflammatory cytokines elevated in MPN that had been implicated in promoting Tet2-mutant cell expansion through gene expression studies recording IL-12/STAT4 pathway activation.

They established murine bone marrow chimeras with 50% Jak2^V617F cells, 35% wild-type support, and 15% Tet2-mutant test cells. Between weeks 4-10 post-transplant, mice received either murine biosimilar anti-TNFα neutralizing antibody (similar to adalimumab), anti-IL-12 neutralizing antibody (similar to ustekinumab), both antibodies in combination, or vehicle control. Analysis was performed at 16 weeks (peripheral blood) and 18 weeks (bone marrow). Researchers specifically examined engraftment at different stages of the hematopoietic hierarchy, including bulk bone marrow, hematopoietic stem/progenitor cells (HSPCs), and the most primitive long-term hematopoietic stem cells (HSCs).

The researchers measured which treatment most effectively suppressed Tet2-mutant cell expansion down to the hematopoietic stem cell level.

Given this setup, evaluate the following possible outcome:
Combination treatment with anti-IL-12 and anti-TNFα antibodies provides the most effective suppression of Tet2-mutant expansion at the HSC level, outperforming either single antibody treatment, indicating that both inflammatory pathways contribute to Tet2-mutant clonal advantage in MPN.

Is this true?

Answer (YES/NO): NO